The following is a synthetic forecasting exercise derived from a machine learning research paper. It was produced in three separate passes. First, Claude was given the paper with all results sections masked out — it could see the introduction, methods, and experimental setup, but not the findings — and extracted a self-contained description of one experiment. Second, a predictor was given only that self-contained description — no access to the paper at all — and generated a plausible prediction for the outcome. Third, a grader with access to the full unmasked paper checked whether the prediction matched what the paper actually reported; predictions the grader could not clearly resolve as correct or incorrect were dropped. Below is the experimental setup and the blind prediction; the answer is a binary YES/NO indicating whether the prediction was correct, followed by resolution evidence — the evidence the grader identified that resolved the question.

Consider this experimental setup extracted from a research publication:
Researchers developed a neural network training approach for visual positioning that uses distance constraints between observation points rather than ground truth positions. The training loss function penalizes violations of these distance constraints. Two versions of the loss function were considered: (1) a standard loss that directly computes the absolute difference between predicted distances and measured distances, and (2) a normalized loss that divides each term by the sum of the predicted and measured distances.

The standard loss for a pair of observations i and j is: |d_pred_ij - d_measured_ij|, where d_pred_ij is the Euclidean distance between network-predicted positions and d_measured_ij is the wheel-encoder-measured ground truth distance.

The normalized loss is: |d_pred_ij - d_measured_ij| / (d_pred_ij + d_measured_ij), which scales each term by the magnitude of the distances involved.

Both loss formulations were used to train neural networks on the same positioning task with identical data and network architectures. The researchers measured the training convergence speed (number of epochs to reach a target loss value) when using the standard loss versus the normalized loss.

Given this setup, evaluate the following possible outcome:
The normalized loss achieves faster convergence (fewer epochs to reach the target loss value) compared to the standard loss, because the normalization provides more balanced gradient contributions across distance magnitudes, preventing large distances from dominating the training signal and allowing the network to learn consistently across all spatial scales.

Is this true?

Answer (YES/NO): YES